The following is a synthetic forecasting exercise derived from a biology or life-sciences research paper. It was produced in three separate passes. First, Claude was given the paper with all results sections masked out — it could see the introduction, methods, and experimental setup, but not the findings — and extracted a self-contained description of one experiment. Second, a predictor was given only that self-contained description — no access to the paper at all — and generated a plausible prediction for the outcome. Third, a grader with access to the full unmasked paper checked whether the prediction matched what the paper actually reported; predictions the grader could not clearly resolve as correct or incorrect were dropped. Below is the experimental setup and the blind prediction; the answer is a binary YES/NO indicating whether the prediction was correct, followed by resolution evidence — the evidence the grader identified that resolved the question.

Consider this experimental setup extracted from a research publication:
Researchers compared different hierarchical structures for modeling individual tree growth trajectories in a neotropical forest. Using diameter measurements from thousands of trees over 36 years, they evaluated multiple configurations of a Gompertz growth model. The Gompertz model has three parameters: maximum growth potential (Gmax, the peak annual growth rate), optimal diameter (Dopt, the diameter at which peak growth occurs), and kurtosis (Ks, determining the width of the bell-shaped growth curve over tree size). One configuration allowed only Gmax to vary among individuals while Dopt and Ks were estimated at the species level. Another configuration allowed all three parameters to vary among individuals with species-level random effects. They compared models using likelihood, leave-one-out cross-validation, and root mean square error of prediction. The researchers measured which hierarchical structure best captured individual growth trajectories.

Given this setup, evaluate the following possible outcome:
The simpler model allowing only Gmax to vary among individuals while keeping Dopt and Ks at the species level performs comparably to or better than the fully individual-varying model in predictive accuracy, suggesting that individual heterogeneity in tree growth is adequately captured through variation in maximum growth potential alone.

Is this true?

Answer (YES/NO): NO